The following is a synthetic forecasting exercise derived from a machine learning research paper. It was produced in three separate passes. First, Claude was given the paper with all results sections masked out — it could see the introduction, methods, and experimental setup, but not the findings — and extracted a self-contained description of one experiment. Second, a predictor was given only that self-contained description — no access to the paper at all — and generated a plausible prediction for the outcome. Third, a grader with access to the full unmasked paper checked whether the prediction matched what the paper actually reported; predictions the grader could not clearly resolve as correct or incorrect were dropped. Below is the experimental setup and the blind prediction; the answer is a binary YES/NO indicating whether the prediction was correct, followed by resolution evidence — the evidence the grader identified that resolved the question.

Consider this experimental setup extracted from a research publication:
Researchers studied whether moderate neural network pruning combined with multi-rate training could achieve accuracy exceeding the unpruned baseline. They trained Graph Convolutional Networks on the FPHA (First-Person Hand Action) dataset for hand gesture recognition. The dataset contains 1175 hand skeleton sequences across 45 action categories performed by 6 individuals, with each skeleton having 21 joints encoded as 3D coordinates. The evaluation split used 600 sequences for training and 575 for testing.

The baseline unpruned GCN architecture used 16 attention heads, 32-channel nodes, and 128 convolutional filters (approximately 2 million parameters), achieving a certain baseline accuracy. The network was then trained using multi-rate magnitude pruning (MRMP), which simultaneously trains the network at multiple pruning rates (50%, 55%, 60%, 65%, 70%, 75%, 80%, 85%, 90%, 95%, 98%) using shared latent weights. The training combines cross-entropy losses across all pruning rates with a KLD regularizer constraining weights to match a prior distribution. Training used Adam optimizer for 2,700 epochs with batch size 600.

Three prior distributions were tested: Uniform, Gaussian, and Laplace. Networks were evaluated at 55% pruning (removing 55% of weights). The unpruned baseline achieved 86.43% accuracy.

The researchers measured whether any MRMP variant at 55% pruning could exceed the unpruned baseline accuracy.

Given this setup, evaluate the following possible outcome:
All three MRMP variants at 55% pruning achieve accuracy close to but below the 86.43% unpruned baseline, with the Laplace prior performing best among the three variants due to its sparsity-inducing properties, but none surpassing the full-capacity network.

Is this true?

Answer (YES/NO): NO